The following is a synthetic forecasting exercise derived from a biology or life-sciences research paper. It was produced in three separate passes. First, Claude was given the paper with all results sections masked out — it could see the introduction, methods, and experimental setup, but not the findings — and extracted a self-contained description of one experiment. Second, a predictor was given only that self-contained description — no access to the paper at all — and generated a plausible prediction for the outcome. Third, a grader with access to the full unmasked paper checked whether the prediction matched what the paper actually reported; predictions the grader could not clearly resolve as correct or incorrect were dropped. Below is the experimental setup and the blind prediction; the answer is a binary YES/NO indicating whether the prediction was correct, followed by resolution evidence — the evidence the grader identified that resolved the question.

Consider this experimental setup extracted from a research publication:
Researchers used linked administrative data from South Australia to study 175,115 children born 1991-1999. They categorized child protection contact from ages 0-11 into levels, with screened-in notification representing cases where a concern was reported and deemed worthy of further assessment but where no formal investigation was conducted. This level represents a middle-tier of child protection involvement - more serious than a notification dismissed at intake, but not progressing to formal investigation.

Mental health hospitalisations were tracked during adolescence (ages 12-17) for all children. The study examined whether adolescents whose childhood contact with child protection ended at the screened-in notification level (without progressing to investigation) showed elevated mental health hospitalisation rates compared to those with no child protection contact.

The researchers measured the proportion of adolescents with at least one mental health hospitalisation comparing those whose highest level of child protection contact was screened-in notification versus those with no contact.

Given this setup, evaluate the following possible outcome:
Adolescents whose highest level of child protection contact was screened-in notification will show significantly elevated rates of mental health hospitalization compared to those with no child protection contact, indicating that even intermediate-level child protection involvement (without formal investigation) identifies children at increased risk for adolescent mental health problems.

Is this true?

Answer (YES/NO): YES